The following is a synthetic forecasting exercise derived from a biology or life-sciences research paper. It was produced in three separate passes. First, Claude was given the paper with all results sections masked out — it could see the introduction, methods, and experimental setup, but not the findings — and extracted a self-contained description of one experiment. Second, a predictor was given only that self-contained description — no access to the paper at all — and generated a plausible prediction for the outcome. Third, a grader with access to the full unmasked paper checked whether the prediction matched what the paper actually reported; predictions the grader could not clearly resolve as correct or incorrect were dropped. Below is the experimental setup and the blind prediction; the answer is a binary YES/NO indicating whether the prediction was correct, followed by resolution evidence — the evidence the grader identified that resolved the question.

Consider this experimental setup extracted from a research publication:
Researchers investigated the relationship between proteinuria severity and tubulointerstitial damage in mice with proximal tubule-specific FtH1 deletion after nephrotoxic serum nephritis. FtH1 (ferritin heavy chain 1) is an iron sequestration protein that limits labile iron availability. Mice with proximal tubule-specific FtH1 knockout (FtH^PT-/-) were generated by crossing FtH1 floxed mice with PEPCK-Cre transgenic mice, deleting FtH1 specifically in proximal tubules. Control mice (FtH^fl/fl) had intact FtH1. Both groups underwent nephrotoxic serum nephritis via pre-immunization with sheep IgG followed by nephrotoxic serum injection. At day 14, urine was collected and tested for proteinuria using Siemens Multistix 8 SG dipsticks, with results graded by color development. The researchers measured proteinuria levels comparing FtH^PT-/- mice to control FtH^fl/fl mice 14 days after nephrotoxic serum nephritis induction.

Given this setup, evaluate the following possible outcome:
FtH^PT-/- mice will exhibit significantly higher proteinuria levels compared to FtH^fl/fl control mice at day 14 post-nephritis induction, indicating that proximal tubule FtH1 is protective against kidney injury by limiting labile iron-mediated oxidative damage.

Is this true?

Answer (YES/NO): NO